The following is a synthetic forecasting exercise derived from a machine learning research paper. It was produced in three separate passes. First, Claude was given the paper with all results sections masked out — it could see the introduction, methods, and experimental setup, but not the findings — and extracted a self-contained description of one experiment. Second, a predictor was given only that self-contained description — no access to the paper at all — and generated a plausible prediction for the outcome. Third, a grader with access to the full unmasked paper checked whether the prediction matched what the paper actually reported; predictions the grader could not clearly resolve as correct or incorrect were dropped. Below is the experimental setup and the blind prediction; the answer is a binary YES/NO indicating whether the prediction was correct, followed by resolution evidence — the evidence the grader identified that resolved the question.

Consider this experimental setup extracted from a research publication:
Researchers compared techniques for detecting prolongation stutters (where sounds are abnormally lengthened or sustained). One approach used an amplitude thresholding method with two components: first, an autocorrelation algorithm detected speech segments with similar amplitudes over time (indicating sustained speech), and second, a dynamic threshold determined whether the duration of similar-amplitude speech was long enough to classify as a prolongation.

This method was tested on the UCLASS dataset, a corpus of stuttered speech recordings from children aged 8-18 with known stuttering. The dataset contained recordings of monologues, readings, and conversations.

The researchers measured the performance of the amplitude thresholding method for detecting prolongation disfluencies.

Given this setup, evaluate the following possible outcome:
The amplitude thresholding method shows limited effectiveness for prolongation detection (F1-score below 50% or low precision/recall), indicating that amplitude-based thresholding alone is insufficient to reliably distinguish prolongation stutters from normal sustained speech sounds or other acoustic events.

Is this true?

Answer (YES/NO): NO